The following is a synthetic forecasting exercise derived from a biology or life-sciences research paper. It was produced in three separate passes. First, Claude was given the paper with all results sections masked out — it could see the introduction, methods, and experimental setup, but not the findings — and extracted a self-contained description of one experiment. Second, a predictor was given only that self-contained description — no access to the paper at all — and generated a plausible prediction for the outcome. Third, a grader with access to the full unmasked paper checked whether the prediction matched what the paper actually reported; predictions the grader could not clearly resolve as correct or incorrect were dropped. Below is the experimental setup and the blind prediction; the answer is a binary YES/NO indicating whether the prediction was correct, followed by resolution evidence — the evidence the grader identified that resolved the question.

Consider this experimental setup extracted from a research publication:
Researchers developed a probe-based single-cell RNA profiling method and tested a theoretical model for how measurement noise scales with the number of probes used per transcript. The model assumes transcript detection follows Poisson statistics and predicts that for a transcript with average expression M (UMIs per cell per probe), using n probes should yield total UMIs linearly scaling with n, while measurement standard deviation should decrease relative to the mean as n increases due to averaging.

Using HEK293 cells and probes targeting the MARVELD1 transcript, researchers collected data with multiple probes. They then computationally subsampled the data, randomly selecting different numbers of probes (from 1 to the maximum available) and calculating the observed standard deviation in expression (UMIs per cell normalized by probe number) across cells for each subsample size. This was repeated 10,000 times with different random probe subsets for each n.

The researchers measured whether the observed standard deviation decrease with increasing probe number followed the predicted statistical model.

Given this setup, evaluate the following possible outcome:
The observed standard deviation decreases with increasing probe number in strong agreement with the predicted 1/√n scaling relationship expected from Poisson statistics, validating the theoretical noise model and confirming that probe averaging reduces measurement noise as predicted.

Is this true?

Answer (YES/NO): NO